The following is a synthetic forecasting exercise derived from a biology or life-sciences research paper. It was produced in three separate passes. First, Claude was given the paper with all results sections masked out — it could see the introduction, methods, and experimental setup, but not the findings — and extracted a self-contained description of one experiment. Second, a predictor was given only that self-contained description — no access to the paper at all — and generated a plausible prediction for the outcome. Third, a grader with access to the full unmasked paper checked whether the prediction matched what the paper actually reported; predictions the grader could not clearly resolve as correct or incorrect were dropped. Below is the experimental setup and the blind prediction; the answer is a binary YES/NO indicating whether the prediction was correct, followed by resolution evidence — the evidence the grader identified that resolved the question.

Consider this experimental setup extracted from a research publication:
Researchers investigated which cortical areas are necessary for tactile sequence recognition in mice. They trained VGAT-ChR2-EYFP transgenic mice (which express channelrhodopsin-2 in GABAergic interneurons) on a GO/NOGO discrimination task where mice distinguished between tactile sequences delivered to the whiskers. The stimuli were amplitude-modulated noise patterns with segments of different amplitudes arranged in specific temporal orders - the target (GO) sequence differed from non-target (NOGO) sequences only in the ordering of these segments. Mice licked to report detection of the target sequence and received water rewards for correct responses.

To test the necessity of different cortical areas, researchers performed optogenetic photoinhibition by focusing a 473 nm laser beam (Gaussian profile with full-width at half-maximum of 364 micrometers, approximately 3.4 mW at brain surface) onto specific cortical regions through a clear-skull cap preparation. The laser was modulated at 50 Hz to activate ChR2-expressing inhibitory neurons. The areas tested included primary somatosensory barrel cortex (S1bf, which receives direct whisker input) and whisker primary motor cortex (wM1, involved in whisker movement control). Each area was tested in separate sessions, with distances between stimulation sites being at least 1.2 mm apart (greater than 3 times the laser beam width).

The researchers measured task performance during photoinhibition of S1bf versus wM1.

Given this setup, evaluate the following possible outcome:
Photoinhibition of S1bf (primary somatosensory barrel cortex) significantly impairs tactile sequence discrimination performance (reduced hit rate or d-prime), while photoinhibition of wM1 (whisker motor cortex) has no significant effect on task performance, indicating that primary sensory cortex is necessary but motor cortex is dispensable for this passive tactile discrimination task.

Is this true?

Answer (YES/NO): NO